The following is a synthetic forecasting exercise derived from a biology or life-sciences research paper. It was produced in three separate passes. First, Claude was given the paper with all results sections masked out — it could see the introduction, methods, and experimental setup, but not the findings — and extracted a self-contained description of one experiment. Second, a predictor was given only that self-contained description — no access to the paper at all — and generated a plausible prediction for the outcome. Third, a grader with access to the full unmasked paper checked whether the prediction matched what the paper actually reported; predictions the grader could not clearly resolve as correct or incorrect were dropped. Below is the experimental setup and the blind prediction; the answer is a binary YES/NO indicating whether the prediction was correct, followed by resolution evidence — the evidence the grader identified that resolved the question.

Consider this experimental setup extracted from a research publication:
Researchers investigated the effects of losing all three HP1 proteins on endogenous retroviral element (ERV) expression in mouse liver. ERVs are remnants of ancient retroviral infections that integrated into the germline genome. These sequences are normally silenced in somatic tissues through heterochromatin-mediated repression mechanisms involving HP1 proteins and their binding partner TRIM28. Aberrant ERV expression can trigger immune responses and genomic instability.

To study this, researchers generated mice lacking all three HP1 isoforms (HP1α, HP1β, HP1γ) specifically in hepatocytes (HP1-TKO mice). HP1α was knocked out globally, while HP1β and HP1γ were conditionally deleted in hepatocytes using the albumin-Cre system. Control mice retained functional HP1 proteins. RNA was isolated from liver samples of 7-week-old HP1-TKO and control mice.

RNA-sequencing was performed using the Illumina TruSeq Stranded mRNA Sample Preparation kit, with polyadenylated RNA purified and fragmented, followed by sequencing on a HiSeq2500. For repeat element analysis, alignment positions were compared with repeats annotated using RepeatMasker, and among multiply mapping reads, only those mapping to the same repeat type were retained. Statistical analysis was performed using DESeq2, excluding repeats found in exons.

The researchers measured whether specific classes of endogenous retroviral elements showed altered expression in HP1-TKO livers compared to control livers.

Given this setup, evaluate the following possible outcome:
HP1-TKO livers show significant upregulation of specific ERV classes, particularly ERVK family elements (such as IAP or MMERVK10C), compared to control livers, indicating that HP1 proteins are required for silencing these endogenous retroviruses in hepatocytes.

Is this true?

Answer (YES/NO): NO